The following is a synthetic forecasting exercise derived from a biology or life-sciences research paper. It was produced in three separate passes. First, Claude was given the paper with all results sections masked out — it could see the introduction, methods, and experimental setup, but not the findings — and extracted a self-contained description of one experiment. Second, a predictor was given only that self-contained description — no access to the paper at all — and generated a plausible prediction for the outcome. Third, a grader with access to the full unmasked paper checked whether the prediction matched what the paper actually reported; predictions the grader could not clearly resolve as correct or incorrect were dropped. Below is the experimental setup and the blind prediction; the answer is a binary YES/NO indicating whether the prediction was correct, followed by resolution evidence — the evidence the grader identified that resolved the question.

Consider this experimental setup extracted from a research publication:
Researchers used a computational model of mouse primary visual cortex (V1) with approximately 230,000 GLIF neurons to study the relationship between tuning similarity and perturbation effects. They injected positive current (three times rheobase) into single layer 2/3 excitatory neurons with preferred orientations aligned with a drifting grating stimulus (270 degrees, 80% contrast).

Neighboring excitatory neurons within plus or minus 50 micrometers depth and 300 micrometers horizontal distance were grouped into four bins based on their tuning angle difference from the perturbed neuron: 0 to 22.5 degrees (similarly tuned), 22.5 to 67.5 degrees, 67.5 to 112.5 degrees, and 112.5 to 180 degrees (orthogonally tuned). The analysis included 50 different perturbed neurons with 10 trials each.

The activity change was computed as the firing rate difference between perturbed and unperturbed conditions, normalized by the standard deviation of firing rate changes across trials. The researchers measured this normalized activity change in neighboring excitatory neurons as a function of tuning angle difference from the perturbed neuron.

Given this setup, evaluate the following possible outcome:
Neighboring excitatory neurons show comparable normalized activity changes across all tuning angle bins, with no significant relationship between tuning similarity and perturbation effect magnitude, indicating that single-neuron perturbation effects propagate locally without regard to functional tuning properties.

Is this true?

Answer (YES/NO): NO